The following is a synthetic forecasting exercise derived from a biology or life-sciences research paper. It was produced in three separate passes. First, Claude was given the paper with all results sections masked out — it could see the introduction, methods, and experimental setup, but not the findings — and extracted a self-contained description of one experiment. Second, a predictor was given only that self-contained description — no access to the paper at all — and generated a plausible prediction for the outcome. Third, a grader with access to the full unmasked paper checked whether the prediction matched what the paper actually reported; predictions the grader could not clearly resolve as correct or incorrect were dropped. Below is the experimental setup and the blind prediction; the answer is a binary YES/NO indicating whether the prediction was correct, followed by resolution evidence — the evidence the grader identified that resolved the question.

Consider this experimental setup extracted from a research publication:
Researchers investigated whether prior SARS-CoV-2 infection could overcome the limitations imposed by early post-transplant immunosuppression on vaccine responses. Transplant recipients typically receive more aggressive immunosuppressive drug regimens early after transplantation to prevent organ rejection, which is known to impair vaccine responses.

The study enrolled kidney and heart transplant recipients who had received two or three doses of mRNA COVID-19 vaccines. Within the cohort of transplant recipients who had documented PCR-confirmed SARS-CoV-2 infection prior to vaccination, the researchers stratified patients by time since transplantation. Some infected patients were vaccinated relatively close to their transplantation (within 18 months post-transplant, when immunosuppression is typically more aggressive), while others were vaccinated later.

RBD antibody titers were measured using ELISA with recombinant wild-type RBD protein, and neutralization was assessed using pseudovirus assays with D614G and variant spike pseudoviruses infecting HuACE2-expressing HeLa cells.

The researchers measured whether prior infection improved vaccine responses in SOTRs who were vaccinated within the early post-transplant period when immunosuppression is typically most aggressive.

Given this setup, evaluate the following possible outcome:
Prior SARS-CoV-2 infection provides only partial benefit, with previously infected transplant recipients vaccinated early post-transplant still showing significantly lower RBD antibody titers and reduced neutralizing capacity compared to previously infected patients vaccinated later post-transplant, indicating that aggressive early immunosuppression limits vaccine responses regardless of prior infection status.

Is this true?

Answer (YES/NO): NO